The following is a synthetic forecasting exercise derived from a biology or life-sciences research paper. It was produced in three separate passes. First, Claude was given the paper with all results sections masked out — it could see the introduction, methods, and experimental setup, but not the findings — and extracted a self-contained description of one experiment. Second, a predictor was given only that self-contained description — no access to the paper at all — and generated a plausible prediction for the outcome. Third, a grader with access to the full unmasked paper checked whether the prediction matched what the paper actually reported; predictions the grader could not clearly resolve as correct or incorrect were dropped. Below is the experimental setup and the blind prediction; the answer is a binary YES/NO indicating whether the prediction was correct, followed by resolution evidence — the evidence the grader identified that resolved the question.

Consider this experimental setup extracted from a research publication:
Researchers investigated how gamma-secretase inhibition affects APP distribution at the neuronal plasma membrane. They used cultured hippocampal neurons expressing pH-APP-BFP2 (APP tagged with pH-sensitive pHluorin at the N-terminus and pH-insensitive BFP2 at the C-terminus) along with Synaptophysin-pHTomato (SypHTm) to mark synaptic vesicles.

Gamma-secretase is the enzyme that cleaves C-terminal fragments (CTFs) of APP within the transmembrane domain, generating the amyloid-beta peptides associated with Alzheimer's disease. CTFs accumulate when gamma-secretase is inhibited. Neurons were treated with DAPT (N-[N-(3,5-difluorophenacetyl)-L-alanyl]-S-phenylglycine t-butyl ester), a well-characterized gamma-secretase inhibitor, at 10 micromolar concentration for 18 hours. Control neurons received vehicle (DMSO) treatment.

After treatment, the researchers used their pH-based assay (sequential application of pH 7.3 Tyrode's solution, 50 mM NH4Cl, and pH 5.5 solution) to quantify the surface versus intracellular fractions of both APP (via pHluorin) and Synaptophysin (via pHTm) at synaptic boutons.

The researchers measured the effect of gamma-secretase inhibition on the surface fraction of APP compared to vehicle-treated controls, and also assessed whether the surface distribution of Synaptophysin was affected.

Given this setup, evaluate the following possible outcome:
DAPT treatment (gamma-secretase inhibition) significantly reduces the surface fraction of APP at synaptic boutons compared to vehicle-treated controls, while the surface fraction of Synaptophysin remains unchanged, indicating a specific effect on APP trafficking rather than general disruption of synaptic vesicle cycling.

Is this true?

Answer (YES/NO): NO